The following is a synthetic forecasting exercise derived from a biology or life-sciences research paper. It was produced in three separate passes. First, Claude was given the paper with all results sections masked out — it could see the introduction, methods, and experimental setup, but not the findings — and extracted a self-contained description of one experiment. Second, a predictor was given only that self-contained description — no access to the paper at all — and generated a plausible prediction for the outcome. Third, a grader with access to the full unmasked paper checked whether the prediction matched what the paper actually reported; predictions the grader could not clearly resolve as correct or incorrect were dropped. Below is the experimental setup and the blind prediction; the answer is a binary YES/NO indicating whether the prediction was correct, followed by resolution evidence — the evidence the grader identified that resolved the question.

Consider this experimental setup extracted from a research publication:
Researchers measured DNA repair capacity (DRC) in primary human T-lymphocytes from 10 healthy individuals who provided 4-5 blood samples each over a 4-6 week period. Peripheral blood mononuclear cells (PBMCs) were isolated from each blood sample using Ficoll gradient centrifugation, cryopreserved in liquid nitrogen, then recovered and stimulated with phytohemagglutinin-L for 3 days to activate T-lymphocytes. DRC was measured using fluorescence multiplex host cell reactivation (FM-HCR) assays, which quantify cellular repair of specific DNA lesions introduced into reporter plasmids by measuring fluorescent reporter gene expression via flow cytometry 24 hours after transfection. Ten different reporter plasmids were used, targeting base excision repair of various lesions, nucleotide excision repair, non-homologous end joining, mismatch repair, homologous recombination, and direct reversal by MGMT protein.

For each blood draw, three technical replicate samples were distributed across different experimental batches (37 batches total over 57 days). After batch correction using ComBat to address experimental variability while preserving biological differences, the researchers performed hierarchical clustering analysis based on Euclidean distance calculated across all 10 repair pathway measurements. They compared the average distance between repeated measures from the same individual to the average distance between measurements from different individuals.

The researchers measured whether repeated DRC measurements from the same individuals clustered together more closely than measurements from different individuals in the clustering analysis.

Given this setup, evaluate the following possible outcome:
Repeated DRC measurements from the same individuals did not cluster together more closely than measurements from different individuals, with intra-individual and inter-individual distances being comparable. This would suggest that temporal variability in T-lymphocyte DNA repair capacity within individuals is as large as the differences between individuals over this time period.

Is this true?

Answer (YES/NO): NO